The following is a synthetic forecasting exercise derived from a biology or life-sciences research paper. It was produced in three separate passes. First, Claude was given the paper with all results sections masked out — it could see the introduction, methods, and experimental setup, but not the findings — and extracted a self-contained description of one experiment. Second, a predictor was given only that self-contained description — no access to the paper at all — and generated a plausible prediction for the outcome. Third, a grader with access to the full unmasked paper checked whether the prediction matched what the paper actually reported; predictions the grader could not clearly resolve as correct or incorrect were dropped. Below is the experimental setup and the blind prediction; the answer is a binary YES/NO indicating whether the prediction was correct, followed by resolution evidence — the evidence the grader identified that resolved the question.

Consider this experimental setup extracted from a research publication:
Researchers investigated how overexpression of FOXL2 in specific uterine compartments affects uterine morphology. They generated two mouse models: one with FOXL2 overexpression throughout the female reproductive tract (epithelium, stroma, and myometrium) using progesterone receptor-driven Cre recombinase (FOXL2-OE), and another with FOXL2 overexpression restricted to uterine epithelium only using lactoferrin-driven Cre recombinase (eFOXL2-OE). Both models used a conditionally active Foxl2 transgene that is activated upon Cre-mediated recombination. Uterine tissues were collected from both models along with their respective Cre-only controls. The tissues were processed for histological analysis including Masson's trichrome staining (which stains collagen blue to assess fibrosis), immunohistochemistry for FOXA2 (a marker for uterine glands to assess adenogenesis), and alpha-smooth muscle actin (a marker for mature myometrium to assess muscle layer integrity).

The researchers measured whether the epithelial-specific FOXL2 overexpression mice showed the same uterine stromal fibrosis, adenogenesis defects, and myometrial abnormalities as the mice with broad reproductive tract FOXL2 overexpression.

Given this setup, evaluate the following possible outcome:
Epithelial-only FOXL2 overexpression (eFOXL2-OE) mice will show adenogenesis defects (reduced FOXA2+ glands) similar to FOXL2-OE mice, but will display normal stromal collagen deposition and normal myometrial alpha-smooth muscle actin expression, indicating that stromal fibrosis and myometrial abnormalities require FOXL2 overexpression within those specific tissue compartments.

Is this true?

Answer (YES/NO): NO